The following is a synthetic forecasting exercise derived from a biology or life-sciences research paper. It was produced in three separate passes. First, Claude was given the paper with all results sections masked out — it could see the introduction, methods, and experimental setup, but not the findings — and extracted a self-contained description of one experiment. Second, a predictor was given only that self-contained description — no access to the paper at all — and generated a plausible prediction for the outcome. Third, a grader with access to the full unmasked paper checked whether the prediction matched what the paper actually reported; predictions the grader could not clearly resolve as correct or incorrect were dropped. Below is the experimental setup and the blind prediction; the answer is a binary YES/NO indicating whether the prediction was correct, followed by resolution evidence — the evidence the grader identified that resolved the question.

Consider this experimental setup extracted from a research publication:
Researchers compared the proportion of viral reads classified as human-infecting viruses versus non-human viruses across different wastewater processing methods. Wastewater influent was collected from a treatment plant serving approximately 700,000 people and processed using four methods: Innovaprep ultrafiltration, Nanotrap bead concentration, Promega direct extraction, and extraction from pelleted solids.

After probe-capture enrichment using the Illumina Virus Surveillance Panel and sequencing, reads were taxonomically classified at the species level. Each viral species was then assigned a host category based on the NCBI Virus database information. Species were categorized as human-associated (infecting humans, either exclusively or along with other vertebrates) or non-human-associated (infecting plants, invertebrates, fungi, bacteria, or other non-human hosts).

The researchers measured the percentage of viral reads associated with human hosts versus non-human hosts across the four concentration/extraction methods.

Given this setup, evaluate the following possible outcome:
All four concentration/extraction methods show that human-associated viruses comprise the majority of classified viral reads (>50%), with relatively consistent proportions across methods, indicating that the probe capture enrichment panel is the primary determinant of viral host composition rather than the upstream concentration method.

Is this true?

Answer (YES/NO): NO